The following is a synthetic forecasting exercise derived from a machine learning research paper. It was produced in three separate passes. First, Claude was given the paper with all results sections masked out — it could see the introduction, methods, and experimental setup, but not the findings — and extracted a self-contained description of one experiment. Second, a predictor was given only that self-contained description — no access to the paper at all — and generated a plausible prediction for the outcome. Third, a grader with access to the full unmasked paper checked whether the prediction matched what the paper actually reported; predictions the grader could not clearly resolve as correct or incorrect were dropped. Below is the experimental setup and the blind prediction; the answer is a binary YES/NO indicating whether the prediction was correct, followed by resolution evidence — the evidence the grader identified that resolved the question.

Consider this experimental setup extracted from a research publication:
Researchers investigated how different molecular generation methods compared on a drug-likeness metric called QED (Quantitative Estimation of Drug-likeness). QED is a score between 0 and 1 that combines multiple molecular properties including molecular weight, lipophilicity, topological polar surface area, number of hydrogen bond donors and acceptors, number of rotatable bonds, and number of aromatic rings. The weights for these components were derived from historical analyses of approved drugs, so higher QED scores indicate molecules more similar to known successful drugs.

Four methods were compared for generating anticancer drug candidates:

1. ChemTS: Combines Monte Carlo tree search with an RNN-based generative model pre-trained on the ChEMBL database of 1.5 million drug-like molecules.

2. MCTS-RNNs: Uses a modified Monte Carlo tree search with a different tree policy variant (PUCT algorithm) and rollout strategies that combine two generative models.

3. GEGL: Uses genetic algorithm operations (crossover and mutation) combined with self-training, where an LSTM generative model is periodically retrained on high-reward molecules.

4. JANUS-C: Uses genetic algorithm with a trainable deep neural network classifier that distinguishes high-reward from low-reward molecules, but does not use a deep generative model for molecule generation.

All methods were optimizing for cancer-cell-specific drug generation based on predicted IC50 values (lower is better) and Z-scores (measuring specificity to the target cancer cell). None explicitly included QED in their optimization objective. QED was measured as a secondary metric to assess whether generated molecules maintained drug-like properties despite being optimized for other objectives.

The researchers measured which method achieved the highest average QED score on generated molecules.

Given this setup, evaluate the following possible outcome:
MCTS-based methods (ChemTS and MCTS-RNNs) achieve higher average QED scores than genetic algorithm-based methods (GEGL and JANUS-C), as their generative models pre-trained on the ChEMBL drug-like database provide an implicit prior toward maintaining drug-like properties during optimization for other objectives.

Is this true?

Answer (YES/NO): YES